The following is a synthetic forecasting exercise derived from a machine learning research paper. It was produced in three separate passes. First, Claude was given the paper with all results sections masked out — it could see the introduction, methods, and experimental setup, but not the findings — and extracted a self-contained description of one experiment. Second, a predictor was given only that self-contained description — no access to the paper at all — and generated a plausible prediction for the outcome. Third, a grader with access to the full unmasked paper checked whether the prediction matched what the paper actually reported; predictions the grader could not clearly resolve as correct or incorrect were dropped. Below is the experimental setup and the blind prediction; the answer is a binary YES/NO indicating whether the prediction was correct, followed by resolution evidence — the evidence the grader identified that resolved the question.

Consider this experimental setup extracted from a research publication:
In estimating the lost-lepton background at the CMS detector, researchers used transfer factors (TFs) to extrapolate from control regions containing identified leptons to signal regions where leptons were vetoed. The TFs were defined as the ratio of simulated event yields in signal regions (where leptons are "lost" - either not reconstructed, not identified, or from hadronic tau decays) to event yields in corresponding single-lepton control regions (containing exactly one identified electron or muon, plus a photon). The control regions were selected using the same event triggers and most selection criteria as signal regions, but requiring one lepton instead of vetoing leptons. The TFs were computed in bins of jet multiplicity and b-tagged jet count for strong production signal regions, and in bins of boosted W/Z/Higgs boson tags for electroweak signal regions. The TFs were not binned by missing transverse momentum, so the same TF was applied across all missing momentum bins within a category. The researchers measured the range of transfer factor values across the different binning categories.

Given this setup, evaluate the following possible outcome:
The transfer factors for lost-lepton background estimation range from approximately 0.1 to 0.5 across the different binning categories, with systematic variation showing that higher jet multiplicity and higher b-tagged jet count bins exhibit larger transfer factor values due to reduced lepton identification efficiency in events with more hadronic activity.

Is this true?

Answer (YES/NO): NO